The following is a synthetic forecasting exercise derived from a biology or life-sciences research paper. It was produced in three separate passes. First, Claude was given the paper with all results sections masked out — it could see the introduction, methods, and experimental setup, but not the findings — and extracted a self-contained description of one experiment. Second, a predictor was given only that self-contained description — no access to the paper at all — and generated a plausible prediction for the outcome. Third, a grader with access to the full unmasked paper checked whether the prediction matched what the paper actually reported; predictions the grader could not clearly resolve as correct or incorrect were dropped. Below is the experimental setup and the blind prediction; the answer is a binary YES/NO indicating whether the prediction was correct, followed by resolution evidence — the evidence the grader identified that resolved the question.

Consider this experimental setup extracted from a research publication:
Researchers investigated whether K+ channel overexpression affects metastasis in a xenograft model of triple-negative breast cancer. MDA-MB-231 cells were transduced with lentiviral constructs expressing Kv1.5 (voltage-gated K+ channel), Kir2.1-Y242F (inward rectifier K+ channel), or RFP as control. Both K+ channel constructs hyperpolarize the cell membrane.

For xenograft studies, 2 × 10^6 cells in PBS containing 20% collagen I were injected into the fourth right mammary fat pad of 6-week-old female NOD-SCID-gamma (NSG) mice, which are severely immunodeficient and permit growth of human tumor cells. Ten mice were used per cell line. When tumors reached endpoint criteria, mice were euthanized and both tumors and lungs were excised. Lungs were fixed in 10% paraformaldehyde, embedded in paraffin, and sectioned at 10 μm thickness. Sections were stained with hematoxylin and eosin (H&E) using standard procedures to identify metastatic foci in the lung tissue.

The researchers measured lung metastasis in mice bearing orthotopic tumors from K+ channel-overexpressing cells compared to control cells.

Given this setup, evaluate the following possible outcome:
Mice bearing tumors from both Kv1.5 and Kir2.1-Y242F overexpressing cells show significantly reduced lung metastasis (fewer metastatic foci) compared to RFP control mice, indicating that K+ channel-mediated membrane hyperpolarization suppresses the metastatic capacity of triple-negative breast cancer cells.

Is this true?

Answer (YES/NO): NO